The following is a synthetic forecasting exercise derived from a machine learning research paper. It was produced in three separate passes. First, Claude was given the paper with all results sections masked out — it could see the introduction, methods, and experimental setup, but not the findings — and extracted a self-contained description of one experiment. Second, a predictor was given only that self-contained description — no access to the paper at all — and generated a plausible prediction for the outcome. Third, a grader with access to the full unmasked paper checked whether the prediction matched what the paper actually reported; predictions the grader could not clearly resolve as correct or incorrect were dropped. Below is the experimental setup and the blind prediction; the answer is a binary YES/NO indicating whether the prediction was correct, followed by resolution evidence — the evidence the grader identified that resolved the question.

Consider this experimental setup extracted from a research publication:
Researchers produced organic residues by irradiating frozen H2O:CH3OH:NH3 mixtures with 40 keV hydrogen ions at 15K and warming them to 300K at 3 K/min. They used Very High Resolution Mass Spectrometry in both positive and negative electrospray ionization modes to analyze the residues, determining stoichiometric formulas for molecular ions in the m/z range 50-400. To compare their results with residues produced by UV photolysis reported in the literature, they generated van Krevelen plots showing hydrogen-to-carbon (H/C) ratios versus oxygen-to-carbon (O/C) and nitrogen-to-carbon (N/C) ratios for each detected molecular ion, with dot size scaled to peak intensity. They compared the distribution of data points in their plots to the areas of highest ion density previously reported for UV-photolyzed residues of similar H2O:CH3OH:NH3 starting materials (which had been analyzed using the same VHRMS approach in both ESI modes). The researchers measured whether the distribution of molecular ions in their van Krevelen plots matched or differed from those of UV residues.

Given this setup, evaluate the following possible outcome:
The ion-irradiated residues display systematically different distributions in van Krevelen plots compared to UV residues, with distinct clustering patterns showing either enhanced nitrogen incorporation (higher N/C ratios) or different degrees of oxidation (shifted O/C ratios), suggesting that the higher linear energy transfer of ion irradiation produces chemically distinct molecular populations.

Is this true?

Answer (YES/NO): NO